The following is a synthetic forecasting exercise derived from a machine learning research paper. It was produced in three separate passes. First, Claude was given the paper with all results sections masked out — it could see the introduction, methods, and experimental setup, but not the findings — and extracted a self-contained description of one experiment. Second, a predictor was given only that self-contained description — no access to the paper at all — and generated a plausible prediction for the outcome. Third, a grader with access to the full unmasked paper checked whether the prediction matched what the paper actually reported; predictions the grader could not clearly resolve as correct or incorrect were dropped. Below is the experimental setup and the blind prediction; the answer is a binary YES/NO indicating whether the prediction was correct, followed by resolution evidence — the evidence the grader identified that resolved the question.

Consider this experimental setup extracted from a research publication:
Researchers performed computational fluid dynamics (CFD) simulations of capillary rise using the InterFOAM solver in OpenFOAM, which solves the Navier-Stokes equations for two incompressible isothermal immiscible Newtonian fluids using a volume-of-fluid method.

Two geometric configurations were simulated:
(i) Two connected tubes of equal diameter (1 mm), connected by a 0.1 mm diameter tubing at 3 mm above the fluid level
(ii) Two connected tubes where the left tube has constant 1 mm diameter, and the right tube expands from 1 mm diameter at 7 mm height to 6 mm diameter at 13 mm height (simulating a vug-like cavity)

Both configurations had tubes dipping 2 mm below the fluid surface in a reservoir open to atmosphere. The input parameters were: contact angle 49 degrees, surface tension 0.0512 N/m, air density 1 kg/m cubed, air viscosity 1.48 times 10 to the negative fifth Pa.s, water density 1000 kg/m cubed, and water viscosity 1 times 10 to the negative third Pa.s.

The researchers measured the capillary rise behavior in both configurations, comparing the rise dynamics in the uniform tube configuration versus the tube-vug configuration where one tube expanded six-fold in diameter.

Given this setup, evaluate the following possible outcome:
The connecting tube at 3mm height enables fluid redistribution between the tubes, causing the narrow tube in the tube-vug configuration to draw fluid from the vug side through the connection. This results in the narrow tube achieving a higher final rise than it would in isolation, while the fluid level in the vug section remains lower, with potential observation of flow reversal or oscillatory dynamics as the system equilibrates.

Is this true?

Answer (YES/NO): NO